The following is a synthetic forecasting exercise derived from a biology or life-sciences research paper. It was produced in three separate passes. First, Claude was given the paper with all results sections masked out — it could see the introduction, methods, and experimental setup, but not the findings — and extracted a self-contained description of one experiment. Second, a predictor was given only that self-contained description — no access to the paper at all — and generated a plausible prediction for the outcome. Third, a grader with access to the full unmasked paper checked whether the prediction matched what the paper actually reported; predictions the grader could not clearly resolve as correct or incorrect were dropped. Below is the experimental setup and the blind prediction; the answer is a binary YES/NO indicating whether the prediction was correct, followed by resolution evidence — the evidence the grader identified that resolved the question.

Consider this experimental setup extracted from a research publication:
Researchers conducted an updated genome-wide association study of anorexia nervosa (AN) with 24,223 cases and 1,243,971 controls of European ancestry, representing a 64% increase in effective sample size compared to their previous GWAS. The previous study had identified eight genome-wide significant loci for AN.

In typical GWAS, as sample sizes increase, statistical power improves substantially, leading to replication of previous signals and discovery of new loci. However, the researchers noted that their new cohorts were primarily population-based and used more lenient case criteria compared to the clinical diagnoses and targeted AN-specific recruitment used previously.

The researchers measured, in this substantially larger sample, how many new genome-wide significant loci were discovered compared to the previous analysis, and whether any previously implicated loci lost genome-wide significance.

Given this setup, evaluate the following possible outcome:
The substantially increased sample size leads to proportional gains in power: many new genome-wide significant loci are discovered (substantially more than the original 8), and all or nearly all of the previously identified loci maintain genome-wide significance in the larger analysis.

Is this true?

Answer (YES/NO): NO